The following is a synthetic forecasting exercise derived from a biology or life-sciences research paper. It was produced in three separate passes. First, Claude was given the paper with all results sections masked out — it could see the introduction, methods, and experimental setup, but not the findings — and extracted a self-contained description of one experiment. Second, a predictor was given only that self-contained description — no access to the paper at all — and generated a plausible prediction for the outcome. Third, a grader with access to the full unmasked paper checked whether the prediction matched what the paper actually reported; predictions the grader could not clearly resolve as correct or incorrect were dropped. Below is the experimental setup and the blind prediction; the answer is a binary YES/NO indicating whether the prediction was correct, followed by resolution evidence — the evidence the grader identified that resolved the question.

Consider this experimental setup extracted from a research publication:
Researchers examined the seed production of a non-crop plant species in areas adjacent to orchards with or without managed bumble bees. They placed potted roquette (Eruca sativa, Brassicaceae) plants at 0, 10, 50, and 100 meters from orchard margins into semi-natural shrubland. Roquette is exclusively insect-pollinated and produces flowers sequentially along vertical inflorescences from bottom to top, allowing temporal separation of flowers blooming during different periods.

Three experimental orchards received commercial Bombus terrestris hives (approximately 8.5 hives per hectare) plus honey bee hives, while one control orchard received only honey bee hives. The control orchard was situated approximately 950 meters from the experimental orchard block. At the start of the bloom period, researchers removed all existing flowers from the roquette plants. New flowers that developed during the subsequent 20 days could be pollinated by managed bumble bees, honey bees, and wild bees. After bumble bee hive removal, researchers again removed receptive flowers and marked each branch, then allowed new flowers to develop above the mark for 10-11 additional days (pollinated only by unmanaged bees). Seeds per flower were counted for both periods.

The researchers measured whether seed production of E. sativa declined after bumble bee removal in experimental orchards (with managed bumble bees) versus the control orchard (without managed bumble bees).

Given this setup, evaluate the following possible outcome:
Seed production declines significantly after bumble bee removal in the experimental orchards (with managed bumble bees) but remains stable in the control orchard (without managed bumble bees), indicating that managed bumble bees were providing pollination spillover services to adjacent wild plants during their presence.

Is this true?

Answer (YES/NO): NO